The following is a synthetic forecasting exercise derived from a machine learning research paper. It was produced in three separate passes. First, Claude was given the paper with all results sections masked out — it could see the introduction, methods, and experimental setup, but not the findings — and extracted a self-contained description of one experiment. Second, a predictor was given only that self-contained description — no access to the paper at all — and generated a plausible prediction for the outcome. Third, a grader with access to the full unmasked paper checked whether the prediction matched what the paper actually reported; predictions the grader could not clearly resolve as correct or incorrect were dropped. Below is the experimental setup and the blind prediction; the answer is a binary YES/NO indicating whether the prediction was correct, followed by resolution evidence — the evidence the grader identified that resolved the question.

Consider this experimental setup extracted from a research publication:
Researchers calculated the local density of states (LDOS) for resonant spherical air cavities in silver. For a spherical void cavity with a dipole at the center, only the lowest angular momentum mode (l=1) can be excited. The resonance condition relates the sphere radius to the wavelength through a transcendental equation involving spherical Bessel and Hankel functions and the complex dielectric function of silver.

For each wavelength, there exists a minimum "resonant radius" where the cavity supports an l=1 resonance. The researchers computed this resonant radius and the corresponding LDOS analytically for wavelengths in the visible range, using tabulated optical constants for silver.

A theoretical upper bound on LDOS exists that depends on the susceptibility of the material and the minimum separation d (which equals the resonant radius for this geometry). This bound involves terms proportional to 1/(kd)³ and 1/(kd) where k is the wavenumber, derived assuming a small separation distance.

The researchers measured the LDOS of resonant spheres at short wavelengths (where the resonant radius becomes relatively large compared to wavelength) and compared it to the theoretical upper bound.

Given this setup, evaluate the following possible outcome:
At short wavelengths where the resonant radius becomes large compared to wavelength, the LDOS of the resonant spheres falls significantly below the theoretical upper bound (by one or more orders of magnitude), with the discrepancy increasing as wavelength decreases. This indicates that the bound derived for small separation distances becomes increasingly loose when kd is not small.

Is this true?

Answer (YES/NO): NO